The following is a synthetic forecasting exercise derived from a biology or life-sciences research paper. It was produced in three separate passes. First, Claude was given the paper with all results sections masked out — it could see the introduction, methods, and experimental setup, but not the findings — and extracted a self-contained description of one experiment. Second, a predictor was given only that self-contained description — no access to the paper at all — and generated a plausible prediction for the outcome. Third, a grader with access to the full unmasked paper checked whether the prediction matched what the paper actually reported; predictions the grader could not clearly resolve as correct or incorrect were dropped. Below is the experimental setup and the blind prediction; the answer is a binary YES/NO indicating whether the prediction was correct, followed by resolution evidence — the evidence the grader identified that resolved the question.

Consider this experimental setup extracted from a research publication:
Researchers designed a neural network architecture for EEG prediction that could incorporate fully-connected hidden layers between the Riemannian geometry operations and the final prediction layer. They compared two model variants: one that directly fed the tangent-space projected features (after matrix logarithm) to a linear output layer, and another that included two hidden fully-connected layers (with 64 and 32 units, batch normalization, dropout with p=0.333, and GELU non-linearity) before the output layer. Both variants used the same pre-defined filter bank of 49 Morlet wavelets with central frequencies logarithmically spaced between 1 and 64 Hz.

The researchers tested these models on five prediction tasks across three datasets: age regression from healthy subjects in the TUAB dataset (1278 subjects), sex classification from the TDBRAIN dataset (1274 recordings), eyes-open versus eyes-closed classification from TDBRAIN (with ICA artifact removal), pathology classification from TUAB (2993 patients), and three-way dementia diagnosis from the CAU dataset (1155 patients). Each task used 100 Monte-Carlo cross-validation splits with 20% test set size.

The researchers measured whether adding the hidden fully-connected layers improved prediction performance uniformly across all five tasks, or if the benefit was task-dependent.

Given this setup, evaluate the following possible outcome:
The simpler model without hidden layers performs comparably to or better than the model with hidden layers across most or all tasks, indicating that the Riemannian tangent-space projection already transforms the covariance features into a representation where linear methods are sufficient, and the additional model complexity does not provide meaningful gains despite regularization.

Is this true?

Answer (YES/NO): NO